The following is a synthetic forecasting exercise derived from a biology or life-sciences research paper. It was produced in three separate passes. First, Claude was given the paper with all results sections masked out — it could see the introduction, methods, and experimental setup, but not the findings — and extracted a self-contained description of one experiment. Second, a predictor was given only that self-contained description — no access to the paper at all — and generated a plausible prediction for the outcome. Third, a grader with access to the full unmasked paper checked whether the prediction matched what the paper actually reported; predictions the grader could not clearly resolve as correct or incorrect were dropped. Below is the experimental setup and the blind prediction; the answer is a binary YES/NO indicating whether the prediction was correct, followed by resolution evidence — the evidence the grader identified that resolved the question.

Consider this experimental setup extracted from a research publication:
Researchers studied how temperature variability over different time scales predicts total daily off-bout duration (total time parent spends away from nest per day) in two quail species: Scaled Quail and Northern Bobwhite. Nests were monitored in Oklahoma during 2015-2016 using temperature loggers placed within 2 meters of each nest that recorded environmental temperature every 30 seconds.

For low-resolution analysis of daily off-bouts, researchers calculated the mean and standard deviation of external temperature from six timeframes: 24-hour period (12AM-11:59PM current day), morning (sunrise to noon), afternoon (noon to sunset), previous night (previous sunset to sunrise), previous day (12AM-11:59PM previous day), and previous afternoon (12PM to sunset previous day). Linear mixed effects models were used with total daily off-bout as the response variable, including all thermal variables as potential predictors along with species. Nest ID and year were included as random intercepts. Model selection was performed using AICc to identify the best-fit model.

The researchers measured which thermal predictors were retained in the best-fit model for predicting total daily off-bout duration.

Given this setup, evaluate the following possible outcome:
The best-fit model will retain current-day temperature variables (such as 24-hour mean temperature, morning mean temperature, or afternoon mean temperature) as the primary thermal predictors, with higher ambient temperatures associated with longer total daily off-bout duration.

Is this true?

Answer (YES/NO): NO